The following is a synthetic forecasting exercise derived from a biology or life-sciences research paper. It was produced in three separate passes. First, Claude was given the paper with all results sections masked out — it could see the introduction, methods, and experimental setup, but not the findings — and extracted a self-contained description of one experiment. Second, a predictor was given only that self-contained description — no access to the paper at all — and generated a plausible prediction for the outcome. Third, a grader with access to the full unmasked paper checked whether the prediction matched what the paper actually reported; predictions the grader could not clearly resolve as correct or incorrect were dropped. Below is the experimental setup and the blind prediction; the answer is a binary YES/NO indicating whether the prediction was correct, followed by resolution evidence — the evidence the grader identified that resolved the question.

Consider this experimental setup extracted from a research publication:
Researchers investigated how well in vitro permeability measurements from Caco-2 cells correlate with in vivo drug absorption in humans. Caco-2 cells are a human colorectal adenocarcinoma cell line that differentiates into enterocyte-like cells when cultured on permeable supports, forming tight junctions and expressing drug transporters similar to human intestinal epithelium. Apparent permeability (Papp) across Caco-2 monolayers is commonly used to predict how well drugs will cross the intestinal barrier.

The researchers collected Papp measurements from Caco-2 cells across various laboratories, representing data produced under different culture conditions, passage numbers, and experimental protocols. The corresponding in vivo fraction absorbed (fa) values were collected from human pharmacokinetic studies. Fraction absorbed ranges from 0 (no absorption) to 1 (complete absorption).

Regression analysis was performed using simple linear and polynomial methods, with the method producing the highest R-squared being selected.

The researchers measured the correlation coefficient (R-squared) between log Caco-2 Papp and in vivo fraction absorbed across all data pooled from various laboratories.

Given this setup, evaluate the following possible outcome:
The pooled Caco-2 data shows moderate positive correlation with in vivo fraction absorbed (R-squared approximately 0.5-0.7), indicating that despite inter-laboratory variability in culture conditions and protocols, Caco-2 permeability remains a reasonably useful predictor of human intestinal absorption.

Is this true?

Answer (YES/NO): NO